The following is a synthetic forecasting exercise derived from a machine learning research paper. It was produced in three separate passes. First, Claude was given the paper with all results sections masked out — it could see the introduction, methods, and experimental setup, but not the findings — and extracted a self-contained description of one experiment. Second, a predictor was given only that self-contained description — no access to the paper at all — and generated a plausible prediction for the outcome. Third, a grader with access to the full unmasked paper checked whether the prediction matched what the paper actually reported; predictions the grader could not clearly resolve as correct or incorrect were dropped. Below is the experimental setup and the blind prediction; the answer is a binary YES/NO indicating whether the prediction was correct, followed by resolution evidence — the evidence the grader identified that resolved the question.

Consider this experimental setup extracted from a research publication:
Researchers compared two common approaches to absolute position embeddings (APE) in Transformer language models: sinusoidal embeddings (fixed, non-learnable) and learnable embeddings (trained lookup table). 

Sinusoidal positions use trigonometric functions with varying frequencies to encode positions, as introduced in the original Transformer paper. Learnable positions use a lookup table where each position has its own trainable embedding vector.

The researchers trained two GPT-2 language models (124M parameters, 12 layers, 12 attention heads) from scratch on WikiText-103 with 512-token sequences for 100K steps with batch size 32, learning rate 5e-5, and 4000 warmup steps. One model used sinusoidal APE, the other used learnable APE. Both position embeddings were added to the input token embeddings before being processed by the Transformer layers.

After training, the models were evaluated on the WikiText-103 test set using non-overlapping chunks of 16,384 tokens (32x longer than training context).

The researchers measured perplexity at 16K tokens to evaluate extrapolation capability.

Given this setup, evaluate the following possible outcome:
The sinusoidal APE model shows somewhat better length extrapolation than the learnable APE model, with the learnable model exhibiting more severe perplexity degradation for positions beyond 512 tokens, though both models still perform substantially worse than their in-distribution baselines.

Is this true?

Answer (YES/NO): NO